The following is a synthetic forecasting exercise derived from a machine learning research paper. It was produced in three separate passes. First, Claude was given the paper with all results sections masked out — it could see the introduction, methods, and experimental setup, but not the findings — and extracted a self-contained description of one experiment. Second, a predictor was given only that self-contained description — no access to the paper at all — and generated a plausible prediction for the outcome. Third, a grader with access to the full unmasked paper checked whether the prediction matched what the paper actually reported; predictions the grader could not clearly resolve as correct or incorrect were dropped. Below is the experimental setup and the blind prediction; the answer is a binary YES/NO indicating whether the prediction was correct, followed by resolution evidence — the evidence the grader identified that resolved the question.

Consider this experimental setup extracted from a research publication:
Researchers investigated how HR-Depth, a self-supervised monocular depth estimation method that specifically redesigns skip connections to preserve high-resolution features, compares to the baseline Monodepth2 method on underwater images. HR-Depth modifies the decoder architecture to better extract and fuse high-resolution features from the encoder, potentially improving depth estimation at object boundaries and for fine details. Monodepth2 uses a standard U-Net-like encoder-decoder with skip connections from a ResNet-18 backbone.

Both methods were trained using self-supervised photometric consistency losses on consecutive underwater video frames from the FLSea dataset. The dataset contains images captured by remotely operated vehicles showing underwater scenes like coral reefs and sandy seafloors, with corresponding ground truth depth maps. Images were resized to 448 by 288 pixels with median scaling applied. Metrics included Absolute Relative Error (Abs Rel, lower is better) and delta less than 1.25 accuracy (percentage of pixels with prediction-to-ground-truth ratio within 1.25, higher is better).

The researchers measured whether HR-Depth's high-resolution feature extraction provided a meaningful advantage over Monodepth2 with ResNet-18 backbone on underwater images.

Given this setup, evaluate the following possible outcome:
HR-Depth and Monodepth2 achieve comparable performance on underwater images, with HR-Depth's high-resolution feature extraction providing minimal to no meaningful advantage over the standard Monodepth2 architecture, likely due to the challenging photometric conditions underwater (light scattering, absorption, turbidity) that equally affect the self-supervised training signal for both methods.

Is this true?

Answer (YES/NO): YES